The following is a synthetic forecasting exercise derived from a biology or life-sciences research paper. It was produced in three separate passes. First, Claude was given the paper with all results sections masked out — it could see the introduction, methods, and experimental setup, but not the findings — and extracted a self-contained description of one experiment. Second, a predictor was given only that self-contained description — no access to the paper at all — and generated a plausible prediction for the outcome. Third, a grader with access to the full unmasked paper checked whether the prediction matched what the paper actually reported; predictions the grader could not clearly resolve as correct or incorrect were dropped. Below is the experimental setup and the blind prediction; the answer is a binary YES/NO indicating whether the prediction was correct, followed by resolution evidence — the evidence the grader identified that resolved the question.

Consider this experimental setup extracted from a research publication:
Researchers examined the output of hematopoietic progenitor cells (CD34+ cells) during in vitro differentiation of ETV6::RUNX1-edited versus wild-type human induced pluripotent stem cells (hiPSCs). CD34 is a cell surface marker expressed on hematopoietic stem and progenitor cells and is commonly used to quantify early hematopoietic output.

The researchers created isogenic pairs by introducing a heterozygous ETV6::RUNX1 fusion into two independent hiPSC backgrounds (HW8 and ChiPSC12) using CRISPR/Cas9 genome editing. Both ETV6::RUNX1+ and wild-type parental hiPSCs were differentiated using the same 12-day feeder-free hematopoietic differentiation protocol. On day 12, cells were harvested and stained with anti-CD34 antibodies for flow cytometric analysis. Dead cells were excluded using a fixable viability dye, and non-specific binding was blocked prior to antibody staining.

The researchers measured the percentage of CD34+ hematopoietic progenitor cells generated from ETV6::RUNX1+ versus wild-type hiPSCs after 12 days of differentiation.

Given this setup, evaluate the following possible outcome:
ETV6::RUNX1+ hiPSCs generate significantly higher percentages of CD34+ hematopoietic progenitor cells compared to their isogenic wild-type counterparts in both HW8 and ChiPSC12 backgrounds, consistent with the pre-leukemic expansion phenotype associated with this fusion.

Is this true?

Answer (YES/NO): YES